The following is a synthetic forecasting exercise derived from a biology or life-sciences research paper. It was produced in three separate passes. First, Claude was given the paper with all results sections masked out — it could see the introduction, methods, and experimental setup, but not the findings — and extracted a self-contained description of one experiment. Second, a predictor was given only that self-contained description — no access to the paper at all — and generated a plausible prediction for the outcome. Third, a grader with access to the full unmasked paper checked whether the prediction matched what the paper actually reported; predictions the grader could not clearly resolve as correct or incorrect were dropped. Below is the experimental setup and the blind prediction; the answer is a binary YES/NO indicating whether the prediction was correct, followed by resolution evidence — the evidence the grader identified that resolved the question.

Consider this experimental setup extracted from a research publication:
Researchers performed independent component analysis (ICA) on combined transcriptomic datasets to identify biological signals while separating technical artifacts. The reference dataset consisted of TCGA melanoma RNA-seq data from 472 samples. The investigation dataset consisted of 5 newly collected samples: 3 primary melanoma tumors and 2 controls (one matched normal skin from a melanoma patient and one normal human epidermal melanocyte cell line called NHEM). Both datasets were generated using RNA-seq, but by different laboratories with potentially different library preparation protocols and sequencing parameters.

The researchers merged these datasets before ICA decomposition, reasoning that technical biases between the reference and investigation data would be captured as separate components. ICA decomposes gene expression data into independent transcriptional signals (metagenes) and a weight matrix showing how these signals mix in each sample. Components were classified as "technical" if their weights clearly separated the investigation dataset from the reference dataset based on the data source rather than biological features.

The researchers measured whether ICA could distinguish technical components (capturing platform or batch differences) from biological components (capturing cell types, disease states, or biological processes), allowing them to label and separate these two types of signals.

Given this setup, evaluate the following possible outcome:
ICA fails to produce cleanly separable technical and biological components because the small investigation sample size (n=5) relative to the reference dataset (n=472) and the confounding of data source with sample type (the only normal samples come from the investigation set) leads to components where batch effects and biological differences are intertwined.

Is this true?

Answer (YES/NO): NO